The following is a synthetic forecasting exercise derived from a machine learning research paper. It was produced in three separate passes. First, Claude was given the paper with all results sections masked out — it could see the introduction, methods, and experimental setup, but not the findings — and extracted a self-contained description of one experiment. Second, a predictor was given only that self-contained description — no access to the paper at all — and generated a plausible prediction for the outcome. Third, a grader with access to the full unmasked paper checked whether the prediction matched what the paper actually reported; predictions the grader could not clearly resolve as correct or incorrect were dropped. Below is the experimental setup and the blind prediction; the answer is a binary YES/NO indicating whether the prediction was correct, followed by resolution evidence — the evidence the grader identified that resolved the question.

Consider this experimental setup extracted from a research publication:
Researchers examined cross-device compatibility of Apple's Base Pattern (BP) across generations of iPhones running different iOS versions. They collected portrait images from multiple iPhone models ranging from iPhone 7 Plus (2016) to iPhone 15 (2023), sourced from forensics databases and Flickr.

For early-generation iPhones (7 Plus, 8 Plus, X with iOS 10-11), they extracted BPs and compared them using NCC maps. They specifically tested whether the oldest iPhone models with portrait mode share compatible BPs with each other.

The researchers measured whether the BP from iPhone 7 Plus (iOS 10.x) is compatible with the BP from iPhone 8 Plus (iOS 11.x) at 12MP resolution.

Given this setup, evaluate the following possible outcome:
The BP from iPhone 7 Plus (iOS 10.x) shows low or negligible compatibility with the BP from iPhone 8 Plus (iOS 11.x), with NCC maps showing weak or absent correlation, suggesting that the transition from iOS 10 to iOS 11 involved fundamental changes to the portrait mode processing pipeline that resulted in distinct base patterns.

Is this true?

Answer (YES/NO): YES